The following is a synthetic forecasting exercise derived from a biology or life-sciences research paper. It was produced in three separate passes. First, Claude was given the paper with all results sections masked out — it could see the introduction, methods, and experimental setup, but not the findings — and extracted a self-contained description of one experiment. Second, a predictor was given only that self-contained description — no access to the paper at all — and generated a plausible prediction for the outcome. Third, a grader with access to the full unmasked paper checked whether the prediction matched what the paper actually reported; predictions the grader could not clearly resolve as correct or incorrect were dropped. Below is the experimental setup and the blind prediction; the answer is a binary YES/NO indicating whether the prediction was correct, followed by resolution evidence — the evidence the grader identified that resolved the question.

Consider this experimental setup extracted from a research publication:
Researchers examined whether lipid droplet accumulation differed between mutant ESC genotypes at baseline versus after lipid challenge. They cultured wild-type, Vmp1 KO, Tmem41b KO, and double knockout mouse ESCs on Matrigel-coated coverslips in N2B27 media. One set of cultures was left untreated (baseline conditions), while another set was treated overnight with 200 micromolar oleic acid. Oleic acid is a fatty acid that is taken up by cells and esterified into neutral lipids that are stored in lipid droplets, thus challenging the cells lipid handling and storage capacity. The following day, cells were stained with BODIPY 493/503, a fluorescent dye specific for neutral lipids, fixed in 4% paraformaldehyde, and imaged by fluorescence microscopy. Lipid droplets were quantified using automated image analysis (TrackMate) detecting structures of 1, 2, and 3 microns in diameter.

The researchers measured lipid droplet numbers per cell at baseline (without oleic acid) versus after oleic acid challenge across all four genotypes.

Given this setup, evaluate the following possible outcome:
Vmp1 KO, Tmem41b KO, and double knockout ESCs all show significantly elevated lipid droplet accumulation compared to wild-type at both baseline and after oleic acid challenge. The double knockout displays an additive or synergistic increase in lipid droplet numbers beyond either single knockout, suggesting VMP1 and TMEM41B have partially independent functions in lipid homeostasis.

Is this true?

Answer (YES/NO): NO